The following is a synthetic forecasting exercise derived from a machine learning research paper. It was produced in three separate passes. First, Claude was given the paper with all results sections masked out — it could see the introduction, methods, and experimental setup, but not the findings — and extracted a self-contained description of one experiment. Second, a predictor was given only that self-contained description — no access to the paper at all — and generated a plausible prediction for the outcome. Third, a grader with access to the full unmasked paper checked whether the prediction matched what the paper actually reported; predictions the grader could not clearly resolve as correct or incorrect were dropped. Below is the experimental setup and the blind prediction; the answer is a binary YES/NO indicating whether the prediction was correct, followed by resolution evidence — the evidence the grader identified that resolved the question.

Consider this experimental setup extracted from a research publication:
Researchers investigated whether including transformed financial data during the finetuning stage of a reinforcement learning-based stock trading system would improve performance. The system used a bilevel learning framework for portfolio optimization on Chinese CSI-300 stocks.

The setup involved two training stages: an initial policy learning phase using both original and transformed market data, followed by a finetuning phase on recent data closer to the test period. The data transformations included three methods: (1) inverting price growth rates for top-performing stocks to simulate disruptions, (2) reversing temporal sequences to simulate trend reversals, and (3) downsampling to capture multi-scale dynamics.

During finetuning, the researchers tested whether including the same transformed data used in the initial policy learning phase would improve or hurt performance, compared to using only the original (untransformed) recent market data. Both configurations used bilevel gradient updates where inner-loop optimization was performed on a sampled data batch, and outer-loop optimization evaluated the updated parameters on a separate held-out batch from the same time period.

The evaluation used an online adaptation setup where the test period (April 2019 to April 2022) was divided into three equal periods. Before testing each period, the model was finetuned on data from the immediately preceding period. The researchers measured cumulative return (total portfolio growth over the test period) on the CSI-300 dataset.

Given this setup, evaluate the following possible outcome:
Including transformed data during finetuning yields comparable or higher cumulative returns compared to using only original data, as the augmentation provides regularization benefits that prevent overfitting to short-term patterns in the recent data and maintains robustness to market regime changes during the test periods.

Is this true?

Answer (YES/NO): NO